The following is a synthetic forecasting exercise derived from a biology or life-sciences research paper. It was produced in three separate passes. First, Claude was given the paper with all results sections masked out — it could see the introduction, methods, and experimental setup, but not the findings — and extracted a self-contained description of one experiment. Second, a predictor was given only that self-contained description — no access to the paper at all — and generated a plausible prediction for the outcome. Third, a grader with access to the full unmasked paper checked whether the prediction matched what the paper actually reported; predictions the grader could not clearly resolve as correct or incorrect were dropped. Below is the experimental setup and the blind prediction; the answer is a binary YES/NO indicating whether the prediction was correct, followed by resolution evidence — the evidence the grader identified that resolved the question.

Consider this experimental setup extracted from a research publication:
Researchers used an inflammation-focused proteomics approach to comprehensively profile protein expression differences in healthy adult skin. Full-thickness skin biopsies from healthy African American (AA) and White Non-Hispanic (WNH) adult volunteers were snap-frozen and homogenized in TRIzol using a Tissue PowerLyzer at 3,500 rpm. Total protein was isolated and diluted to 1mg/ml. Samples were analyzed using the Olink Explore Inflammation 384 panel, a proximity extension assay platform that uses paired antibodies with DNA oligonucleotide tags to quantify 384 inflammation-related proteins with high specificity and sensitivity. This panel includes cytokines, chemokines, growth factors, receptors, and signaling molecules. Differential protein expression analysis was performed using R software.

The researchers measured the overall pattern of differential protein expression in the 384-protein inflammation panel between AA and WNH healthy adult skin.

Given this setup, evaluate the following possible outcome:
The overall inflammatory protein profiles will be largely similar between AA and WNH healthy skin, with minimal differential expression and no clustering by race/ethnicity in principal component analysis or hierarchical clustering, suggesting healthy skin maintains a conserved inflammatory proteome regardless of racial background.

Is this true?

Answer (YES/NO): NO